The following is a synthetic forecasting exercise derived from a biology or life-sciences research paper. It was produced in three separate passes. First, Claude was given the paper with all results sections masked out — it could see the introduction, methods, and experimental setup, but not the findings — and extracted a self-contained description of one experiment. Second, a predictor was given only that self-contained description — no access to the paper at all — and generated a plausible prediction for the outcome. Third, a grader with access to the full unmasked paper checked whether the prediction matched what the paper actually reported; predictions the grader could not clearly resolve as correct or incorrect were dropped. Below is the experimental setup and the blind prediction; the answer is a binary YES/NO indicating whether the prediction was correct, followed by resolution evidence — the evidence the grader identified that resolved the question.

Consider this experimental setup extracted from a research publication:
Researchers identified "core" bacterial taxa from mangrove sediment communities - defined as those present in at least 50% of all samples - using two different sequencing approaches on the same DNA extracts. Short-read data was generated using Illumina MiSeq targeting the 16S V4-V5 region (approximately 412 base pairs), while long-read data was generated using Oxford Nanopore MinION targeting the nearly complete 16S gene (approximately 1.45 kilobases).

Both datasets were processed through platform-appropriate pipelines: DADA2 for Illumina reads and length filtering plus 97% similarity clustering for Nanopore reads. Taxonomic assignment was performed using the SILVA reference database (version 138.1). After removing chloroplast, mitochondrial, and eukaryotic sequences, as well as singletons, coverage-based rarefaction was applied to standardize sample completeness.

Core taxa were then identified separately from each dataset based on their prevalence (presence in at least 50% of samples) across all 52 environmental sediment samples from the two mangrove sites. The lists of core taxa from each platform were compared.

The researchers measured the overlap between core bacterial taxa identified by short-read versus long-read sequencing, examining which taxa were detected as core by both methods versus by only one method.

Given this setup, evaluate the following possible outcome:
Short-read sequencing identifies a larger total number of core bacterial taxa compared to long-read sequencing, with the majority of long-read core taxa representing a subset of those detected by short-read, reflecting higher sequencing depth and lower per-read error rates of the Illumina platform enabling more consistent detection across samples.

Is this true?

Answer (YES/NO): NO